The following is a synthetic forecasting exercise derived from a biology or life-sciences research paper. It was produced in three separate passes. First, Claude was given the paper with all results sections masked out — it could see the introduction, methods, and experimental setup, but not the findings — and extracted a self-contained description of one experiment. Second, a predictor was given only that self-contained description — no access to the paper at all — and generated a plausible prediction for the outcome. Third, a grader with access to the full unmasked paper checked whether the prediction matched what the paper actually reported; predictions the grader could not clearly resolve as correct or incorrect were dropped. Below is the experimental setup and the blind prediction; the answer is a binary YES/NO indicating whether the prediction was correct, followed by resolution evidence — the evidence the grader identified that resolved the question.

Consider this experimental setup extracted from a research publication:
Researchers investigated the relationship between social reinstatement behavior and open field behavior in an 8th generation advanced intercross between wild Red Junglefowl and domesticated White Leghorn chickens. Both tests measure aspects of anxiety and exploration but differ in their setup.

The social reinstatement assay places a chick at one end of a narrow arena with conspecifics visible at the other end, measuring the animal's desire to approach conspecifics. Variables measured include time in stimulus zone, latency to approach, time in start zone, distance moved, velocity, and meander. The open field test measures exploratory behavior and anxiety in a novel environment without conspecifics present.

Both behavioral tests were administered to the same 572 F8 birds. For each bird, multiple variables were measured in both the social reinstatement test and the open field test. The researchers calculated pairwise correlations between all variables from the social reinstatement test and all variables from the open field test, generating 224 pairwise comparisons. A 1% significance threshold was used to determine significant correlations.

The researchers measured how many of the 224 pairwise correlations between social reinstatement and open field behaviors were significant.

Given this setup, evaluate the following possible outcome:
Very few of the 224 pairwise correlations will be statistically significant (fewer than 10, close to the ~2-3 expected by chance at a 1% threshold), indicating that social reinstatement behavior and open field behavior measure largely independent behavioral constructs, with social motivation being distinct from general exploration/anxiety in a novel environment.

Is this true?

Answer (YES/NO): NO